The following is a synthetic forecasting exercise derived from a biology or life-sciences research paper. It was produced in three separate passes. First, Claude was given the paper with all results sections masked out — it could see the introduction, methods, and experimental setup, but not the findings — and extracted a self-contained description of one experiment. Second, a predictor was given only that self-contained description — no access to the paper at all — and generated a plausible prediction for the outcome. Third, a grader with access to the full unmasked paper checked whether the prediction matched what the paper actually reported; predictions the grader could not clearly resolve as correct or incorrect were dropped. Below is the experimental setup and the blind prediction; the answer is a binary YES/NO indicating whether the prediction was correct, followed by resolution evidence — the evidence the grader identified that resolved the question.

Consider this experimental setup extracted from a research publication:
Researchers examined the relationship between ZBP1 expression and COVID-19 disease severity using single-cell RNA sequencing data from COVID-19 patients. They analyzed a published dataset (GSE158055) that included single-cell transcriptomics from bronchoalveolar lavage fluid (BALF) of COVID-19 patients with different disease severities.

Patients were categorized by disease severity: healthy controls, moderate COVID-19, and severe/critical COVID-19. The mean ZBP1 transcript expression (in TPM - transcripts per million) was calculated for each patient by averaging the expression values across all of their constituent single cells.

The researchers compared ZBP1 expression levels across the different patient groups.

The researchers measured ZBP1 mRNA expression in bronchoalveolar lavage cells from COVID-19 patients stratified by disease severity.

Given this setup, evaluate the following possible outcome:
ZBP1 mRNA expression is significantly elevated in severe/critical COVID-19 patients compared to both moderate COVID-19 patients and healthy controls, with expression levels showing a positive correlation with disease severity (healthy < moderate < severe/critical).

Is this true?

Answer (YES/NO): NO